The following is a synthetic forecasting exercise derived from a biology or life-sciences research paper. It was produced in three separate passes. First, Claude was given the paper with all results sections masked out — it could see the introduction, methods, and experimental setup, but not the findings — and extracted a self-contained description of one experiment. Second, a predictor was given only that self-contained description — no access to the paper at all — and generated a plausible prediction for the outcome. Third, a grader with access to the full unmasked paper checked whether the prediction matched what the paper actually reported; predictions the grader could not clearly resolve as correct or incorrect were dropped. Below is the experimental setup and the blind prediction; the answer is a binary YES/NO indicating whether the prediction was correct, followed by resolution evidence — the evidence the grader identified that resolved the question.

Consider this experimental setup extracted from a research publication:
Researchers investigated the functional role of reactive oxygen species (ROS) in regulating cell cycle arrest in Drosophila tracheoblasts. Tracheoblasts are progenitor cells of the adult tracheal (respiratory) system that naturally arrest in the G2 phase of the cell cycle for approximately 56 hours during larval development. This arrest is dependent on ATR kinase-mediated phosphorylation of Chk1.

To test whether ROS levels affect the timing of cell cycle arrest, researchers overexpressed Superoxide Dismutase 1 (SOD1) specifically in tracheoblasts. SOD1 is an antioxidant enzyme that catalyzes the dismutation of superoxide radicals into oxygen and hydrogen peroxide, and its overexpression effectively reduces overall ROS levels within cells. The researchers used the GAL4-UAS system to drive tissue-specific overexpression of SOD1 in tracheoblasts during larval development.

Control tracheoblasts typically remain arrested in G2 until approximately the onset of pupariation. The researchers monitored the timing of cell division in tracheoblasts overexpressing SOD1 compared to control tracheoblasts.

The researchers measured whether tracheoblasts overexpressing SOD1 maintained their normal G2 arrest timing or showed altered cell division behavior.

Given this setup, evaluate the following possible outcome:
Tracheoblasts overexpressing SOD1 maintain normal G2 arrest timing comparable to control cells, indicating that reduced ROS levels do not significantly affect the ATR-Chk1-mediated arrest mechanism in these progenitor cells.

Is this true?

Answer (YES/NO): NO